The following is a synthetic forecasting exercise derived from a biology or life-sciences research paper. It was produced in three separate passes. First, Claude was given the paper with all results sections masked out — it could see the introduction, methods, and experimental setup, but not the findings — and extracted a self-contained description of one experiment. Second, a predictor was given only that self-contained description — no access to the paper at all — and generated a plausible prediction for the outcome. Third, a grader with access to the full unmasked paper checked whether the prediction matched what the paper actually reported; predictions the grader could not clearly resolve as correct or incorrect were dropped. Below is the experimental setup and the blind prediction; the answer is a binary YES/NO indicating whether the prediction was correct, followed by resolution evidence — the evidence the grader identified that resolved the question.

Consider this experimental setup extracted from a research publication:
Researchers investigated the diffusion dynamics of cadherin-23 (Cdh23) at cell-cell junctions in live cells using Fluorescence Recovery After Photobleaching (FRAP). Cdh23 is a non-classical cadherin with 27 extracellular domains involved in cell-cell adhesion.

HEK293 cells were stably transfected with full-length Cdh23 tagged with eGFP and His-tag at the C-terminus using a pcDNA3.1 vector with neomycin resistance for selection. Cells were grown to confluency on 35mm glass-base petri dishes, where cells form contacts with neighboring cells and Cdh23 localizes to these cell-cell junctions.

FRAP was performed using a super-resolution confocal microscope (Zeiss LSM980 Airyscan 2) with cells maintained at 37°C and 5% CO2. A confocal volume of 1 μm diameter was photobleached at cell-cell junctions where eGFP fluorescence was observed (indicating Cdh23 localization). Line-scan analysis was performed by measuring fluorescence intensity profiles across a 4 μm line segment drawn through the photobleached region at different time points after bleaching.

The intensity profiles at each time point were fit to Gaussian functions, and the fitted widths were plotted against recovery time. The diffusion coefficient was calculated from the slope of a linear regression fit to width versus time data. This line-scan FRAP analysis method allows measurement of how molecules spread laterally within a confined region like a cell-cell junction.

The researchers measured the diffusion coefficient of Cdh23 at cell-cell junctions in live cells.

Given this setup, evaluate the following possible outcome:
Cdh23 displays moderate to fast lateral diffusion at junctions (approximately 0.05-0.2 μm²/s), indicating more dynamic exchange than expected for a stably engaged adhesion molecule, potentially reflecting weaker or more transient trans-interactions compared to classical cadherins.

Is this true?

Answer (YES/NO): NO